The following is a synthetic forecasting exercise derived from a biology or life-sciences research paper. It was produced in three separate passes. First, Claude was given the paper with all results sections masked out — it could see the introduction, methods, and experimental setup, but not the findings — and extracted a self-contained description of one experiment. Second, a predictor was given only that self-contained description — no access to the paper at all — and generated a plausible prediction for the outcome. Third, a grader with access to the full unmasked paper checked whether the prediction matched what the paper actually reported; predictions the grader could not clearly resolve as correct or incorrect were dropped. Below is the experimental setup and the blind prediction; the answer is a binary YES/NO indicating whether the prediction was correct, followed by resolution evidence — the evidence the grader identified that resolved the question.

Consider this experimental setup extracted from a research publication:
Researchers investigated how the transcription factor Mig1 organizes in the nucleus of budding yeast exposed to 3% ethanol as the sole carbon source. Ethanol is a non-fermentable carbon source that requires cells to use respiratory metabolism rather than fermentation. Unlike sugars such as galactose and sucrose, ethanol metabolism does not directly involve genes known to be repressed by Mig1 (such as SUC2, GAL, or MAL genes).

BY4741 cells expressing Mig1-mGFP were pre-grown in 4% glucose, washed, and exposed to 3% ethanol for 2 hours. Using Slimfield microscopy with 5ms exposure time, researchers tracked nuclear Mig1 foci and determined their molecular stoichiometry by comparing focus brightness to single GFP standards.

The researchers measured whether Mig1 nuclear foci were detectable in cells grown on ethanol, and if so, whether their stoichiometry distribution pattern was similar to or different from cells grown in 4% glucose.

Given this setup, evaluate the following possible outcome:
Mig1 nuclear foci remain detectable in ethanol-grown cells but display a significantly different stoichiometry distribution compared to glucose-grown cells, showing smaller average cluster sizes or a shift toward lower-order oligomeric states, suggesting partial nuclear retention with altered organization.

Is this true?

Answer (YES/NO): YES